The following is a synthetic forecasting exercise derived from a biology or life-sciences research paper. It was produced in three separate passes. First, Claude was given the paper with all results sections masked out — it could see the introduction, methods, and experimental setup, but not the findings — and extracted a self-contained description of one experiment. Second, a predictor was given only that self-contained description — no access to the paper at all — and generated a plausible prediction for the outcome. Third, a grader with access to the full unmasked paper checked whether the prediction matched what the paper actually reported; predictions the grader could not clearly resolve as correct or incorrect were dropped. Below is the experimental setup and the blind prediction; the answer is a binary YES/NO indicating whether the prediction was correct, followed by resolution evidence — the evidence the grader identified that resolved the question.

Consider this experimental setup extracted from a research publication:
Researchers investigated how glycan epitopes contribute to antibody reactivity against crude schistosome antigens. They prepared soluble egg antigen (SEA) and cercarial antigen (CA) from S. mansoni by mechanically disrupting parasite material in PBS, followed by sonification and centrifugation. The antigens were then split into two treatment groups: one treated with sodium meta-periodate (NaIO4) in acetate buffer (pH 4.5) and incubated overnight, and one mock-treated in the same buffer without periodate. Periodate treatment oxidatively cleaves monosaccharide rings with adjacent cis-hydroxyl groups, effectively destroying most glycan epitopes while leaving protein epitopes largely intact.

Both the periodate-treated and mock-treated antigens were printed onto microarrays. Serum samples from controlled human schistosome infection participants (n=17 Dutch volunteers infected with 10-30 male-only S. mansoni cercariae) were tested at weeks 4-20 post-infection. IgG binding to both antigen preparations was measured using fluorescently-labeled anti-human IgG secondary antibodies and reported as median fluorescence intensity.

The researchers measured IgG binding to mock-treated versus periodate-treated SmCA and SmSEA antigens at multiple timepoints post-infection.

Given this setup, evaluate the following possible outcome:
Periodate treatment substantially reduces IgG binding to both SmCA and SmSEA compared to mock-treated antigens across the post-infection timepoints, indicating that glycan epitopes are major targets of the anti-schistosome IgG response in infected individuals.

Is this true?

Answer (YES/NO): YES